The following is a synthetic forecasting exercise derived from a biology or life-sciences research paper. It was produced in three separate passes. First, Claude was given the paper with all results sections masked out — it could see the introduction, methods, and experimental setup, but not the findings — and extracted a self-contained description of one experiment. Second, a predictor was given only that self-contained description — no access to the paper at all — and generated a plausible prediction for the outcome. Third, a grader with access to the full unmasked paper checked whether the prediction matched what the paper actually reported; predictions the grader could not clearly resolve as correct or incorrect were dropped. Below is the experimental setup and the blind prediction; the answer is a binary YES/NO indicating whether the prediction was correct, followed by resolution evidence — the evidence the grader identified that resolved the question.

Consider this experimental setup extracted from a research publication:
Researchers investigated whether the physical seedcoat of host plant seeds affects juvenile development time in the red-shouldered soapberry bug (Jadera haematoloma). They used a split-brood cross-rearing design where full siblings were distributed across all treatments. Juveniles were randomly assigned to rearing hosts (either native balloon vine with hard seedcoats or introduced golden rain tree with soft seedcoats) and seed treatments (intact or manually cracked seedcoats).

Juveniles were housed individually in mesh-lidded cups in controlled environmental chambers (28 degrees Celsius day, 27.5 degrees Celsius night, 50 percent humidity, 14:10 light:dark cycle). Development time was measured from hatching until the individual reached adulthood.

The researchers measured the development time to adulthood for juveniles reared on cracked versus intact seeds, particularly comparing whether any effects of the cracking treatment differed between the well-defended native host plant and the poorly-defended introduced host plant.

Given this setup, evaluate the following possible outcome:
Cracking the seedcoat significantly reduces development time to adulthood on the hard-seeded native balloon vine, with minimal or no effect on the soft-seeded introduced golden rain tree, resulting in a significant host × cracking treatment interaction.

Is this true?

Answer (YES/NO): NO